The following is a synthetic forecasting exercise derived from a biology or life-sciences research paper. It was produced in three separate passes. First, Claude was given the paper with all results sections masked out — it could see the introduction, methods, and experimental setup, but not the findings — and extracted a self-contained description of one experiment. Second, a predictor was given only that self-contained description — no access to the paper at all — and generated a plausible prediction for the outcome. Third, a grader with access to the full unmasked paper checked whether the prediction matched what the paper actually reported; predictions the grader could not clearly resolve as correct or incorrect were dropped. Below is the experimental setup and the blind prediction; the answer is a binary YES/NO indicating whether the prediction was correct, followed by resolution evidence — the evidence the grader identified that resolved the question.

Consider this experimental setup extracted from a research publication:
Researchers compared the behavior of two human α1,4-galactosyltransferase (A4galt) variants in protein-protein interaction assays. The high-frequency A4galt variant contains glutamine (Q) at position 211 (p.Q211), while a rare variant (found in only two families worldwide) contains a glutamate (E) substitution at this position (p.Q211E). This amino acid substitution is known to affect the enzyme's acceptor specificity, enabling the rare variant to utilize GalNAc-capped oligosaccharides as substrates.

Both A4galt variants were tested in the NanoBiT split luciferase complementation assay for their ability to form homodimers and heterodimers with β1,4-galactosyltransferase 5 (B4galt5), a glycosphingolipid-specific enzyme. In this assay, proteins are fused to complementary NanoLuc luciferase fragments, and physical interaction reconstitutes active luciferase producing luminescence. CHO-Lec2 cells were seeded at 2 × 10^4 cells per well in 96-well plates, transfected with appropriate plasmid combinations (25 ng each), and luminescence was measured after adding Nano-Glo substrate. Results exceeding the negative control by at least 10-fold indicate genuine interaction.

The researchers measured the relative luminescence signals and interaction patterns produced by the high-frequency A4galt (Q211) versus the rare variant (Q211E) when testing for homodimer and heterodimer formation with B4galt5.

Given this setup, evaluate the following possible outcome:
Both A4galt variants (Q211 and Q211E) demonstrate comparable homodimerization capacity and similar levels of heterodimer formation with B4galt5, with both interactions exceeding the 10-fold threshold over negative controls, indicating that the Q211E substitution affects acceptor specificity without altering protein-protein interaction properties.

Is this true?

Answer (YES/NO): NO